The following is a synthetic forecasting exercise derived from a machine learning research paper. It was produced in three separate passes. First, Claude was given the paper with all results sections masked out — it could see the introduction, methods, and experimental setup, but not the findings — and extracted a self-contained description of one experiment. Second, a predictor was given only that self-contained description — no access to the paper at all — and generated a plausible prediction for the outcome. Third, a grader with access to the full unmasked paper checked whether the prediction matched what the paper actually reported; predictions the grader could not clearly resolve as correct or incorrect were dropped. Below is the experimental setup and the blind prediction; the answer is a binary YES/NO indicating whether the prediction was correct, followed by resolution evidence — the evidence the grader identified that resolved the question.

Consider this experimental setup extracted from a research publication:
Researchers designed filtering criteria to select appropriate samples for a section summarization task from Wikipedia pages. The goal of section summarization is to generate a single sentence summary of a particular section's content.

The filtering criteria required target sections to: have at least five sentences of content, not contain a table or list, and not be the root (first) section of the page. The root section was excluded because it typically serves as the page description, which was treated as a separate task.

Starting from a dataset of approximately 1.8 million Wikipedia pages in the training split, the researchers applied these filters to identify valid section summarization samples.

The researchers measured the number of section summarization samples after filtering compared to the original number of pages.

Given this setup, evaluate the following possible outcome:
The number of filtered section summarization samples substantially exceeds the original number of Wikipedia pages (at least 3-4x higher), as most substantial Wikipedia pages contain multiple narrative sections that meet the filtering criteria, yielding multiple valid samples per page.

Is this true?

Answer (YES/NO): NO